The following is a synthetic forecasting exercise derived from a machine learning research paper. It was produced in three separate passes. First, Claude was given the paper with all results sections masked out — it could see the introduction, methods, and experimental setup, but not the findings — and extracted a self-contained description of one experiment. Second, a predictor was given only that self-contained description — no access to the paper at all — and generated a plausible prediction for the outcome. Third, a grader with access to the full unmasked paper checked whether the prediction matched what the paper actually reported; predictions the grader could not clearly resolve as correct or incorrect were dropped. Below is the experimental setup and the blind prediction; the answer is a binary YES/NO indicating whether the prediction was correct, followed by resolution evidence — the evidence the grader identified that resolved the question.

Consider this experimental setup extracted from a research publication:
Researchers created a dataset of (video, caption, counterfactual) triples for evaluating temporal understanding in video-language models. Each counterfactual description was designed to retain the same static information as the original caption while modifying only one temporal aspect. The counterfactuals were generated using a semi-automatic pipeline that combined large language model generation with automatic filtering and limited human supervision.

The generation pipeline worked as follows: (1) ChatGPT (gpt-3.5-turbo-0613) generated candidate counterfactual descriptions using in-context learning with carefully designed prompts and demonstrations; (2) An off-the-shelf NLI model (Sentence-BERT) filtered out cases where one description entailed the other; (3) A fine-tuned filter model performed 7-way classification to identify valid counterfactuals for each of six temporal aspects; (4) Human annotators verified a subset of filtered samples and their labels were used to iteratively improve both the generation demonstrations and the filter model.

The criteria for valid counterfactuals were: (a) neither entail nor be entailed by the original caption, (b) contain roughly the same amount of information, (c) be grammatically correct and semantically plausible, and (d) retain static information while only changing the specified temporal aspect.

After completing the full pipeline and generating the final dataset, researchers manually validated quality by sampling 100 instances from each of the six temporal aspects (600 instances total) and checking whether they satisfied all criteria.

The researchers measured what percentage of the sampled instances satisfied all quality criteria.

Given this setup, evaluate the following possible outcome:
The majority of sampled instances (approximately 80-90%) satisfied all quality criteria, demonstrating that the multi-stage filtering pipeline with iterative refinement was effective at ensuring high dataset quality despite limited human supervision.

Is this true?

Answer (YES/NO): NO